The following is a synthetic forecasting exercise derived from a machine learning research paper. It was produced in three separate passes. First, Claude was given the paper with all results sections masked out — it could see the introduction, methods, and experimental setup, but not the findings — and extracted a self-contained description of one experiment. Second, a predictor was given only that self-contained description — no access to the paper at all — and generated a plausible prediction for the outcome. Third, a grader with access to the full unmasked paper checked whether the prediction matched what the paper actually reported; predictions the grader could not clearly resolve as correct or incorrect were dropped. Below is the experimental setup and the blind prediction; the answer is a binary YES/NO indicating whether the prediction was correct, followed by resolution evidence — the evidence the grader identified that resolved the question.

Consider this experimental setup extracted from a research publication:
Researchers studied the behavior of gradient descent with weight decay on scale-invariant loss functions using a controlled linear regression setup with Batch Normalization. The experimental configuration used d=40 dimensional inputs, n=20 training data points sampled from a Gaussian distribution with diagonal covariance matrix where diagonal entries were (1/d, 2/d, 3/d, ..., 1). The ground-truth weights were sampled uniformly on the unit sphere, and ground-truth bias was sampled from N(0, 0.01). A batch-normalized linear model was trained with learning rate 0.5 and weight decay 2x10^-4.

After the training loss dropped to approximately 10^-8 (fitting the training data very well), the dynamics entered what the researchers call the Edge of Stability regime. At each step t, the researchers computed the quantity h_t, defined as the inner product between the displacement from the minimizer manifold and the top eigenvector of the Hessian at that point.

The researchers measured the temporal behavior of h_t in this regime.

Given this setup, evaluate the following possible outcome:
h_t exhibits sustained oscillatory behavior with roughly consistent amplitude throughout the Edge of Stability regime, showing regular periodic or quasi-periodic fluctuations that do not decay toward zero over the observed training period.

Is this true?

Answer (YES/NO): NO